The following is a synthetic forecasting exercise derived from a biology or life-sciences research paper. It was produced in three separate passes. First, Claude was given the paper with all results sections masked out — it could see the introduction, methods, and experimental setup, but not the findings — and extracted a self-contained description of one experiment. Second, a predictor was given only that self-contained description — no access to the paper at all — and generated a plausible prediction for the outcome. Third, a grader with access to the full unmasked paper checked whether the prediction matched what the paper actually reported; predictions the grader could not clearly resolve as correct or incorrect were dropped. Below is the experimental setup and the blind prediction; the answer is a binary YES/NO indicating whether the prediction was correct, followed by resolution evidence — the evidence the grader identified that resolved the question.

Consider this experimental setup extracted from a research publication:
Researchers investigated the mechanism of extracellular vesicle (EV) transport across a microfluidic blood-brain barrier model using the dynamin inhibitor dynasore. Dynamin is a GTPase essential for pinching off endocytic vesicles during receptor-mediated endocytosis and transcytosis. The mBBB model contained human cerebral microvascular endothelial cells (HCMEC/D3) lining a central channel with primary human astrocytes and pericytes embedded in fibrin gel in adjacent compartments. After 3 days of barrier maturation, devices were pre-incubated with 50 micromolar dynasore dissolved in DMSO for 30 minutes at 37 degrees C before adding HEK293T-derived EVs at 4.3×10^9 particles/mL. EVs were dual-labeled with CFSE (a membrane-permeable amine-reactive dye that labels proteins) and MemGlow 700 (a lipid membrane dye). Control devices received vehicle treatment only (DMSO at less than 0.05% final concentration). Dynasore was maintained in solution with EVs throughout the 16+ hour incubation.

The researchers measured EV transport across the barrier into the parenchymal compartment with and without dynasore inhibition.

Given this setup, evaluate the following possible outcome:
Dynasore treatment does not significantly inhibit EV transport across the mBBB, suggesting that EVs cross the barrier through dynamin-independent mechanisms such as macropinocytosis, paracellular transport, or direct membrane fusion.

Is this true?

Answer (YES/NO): NO